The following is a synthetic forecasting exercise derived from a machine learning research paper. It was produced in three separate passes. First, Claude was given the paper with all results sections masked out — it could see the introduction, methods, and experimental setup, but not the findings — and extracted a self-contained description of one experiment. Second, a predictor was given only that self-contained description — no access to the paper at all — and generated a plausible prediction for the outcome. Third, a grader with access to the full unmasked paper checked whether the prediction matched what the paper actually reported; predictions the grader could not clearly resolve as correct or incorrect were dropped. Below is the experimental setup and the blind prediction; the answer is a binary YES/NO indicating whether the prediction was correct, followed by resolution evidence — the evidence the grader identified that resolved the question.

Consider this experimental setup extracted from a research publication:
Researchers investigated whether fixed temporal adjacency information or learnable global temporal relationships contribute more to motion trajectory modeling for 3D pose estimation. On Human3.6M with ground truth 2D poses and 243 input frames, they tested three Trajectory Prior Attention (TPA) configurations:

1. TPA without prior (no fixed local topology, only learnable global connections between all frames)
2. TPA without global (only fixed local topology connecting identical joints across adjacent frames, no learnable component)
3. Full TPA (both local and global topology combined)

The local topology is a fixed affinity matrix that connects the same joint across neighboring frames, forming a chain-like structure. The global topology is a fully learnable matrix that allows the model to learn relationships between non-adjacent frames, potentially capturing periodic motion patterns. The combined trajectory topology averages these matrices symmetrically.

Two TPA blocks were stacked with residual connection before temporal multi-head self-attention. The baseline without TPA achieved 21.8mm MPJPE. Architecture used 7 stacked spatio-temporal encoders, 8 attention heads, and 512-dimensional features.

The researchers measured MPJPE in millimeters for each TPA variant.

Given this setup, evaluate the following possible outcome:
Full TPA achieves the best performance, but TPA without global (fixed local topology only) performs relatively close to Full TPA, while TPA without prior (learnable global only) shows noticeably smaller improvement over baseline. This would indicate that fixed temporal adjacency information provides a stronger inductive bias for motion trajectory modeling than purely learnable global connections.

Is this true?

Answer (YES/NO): YES